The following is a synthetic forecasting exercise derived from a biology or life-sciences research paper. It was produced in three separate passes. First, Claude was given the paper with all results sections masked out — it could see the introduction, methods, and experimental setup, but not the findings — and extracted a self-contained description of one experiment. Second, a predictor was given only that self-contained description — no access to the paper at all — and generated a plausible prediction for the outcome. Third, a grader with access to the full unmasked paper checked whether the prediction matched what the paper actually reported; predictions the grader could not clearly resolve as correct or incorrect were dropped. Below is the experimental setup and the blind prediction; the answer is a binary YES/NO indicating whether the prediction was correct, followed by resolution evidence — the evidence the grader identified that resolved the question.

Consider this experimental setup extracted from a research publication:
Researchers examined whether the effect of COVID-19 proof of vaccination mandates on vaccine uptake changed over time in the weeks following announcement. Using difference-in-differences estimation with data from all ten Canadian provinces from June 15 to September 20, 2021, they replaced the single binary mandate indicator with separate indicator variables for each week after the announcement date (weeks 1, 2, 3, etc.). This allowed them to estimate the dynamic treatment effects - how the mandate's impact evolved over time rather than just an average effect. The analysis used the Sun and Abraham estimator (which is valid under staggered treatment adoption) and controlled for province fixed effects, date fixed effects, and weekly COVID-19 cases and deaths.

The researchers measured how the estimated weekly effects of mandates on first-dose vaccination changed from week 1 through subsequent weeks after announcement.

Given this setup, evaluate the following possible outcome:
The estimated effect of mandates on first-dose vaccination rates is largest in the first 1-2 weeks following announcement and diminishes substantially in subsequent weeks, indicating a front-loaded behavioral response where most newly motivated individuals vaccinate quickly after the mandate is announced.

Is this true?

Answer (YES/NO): NO